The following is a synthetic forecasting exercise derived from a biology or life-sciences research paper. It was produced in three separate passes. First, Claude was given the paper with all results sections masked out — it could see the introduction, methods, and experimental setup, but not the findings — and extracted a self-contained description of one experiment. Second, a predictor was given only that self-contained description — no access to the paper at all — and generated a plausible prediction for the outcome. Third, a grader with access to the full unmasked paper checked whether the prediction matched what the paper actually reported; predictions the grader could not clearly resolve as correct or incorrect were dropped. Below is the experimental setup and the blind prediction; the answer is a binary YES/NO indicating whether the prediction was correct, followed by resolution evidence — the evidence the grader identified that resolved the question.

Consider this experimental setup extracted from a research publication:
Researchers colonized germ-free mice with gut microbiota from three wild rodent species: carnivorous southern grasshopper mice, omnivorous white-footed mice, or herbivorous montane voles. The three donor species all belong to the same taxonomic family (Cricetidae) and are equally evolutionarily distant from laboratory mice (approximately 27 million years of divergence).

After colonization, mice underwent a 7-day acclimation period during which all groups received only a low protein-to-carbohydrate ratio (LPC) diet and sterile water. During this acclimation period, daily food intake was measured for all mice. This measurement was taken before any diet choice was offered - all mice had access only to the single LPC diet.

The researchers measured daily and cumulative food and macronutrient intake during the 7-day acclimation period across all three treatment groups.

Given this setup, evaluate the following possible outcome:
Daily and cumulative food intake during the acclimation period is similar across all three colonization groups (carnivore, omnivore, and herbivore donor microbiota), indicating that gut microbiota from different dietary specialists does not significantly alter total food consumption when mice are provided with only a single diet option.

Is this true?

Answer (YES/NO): YES